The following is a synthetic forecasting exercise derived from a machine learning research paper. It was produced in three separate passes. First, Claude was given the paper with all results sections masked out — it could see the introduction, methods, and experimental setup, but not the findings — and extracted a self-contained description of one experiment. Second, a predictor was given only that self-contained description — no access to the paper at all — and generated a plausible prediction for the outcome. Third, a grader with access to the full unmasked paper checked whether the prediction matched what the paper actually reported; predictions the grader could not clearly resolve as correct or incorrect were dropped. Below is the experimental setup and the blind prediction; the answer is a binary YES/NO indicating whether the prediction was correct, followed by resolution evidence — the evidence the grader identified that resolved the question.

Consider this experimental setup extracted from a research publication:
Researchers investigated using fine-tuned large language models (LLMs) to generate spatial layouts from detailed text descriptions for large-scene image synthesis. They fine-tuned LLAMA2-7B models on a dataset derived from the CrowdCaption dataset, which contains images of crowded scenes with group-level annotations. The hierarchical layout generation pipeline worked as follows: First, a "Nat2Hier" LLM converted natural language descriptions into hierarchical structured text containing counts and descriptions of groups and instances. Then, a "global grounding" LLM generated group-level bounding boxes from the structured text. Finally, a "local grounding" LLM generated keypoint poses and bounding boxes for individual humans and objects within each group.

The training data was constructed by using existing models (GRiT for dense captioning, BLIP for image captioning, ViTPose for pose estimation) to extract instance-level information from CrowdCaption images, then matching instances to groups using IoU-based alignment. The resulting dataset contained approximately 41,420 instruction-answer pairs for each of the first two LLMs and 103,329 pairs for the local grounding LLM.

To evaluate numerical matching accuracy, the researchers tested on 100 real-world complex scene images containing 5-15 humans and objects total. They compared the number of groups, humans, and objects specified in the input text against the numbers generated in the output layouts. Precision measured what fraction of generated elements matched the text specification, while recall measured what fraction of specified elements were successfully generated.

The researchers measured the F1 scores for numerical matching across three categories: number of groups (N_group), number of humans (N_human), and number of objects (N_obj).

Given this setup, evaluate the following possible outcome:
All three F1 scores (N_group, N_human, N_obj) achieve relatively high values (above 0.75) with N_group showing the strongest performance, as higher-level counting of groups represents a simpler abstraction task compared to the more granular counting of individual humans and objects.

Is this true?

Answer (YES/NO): YES